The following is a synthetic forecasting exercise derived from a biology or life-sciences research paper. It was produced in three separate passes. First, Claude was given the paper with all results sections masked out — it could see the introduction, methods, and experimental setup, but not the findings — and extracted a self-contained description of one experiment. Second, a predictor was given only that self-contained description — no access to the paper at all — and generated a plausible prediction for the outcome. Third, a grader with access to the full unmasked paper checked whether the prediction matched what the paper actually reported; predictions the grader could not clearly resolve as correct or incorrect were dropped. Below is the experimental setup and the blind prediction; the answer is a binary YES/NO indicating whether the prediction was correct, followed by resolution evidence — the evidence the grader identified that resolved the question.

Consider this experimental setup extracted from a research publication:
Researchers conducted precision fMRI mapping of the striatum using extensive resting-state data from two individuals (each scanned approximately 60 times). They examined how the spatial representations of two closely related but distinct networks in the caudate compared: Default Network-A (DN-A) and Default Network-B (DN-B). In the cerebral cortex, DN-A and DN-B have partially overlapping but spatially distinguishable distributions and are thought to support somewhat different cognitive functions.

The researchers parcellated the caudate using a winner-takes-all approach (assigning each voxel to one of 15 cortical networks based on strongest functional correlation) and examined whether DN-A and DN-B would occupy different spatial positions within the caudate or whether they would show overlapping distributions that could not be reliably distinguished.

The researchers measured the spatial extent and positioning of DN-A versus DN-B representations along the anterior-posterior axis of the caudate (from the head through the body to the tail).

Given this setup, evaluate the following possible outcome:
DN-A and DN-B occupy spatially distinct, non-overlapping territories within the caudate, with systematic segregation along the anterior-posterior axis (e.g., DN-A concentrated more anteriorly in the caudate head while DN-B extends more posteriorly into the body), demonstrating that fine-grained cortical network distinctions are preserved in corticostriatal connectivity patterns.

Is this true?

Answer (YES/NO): YES